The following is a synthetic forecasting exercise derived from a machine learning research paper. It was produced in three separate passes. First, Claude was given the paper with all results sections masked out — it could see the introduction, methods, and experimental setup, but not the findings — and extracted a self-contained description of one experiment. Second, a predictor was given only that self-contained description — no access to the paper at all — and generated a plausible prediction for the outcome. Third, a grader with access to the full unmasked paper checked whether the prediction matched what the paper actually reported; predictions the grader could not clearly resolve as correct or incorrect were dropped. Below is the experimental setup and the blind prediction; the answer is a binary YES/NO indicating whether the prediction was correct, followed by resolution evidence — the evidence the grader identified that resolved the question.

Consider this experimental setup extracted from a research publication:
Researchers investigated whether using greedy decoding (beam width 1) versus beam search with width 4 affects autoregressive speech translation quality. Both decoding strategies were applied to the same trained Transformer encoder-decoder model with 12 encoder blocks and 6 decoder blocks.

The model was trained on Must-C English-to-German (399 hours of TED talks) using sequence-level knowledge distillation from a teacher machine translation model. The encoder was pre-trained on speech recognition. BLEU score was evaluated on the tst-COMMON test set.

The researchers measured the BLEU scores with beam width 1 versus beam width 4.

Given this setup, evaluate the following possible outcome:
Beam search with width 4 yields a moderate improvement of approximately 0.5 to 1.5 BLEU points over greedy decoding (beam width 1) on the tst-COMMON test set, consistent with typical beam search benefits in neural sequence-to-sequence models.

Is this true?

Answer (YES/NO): YES